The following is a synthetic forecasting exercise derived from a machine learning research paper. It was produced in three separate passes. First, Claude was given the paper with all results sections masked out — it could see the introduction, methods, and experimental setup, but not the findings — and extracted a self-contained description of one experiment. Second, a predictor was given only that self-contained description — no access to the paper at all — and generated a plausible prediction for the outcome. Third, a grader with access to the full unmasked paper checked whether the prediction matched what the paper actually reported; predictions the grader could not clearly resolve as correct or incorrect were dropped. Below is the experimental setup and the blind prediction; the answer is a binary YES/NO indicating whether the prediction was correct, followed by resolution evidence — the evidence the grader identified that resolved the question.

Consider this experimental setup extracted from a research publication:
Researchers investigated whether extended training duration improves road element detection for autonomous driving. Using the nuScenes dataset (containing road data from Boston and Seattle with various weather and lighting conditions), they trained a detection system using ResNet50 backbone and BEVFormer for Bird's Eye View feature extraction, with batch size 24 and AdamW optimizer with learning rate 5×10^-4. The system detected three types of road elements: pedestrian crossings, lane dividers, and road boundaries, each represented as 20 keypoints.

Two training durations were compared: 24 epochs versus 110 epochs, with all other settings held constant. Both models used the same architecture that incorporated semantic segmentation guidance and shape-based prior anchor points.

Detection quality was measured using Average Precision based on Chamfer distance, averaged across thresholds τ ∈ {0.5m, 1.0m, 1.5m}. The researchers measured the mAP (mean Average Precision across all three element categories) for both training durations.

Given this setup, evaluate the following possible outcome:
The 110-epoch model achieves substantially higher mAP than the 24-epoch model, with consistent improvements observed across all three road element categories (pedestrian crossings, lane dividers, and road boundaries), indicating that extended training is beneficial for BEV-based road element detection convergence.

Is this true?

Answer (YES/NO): YES